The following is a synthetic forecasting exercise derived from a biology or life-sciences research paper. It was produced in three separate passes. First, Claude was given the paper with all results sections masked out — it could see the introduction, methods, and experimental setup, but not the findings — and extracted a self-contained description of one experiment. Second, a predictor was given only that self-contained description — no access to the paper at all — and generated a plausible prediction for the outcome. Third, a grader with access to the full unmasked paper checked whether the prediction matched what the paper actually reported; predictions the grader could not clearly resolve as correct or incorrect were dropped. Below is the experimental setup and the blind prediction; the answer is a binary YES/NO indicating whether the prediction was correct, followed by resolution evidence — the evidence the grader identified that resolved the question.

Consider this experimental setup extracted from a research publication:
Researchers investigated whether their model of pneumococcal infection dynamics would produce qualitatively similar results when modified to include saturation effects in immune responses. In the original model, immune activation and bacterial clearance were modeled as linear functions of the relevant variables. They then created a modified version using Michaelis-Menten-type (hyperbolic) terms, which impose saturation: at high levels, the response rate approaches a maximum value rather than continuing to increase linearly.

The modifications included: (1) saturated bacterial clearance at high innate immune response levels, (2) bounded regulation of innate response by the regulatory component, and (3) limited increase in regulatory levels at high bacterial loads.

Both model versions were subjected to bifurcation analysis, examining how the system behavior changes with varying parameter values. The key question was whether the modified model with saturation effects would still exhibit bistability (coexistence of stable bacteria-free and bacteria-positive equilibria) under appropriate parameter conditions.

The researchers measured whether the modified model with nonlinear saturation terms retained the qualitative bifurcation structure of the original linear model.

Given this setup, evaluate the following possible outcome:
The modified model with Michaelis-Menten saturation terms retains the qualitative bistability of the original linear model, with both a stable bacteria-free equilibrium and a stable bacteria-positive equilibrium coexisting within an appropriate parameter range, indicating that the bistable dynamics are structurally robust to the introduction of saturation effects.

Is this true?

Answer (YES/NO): YES